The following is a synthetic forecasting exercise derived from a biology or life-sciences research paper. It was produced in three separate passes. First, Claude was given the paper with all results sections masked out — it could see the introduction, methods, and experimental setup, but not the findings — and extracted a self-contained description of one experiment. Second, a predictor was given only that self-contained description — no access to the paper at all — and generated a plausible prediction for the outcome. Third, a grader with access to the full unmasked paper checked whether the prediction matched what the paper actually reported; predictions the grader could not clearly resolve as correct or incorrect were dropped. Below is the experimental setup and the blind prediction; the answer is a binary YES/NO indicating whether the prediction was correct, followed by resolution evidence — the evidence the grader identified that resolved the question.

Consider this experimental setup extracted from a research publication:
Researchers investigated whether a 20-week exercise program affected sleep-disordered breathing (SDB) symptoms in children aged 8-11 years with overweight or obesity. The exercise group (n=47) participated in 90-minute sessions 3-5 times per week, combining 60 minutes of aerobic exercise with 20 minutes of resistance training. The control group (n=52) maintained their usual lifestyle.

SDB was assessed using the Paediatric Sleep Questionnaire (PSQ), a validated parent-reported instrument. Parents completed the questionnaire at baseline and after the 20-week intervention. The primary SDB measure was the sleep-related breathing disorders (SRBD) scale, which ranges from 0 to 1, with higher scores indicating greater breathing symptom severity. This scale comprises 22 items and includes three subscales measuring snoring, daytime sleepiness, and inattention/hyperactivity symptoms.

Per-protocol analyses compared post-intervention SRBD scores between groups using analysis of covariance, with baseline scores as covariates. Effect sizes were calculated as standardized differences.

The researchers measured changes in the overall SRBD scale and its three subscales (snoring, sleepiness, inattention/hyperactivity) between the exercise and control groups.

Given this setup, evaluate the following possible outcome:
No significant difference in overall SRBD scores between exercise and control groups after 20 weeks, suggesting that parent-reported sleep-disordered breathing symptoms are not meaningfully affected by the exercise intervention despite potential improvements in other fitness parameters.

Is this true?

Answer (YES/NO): YES